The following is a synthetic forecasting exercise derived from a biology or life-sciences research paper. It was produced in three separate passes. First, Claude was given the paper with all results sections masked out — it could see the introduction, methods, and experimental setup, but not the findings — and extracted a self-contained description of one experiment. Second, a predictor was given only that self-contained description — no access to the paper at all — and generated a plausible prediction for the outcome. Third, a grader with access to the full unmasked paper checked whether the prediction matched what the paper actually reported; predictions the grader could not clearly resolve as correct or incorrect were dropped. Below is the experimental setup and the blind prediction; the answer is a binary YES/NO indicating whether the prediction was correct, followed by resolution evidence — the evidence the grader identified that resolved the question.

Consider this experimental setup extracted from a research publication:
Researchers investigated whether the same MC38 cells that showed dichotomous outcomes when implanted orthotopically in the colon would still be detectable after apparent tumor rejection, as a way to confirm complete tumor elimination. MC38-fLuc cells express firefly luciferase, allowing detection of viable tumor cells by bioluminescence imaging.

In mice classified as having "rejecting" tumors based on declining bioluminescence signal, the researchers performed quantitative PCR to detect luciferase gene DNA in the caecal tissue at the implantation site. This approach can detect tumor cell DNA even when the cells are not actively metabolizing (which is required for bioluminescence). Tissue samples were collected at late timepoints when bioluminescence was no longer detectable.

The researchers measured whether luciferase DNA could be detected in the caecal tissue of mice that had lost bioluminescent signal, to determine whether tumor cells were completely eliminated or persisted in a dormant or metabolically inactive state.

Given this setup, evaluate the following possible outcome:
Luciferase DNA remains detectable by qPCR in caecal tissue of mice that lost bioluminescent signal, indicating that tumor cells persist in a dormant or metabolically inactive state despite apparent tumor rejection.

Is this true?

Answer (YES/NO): NO